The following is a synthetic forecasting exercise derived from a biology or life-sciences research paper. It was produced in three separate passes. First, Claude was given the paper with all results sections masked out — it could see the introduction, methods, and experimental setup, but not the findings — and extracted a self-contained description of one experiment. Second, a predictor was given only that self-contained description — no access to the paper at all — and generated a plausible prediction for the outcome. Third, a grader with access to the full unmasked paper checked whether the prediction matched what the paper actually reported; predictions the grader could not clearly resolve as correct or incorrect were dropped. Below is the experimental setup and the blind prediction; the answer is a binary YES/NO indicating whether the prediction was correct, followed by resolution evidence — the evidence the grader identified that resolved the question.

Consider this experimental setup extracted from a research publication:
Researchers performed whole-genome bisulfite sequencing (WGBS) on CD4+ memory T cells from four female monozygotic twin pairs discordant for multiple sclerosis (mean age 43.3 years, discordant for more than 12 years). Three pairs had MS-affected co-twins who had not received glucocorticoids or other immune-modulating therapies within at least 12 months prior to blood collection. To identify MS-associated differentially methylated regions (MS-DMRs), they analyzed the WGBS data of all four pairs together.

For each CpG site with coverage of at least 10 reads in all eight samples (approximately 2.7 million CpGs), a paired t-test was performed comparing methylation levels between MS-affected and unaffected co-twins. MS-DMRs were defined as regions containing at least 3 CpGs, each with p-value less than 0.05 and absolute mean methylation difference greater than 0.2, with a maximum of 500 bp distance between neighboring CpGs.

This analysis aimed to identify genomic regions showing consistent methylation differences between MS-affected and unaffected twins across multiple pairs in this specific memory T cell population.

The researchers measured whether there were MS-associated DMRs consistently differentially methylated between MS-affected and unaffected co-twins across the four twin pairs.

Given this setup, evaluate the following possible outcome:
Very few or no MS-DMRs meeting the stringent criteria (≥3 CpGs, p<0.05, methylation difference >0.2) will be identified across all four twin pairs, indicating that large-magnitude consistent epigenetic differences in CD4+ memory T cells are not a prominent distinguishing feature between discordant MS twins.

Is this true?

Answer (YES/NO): YES